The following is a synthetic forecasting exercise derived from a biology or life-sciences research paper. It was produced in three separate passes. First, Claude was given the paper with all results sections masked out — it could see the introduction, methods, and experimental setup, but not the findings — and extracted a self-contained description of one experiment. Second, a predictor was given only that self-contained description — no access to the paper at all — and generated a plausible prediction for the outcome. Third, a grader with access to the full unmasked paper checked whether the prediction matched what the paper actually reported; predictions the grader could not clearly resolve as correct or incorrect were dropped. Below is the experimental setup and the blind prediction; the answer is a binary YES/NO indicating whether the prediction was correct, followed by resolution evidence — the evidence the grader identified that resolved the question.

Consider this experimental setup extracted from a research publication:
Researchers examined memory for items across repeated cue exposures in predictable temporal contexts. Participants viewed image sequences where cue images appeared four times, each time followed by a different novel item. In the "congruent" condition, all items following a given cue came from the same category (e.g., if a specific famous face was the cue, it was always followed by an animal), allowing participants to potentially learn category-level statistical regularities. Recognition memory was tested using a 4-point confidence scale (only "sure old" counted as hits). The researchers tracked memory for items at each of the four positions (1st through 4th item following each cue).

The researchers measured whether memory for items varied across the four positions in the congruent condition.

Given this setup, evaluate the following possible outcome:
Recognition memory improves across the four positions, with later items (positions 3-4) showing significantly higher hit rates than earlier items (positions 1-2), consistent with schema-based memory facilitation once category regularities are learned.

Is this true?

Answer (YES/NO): NO